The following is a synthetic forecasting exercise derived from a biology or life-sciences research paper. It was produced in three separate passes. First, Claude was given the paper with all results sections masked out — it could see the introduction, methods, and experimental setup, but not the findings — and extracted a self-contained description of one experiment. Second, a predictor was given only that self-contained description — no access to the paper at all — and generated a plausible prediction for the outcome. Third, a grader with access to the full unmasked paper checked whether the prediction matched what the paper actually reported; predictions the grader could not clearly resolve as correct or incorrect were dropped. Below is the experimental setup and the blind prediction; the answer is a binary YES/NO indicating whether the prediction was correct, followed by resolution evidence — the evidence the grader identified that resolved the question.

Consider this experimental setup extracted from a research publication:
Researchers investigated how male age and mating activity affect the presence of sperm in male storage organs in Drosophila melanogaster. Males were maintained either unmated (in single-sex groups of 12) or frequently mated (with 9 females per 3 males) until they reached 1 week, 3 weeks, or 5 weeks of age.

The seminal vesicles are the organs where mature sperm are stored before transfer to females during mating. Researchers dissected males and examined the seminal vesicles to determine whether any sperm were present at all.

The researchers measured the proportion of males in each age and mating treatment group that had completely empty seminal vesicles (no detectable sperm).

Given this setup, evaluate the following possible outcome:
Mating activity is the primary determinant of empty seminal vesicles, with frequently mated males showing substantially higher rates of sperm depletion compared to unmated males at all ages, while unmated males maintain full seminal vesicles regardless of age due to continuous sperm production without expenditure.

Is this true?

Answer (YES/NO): NO